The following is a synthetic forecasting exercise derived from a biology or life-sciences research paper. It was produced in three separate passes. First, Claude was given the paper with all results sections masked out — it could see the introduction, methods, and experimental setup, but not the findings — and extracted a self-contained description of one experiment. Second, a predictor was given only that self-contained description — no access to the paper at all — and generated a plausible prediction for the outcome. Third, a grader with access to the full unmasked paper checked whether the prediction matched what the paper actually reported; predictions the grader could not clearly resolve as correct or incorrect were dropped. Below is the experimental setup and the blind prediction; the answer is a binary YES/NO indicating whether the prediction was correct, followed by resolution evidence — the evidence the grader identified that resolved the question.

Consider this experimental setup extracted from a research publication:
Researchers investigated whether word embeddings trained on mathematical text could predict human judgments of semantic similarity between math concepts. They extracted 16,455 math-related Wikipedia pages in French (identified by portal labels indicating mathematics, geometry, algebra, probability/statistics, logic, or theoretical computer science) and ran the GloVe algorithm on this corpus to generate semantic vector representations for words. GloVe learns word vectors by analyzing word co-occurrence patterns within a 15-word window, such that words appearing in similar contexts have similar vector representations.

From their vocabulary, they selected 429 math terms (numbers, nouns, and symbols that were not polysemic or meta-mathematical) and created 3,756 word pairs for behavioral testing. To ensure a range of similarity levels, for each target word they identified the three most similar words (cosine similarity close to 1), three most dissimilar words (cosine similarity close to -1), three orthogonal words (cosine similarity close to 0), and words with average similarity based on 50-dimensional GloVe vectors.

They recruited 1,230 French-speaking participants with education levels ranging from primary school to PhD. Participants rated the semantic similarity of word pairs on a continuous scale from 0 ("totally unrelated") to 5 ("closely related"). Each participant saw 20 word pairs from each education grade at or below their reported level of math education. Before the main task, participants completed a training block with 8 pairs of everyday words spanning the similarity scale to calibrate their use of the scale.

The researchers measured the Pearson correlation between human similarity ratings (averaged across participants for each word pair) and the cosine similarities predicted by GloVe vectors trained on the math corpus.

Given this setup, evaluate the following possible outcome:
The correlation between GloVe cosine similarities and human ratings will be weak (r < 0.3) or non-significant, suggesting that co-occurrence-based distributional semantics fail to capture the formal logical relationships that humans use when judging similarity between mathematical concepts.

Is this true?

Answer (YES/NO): NO